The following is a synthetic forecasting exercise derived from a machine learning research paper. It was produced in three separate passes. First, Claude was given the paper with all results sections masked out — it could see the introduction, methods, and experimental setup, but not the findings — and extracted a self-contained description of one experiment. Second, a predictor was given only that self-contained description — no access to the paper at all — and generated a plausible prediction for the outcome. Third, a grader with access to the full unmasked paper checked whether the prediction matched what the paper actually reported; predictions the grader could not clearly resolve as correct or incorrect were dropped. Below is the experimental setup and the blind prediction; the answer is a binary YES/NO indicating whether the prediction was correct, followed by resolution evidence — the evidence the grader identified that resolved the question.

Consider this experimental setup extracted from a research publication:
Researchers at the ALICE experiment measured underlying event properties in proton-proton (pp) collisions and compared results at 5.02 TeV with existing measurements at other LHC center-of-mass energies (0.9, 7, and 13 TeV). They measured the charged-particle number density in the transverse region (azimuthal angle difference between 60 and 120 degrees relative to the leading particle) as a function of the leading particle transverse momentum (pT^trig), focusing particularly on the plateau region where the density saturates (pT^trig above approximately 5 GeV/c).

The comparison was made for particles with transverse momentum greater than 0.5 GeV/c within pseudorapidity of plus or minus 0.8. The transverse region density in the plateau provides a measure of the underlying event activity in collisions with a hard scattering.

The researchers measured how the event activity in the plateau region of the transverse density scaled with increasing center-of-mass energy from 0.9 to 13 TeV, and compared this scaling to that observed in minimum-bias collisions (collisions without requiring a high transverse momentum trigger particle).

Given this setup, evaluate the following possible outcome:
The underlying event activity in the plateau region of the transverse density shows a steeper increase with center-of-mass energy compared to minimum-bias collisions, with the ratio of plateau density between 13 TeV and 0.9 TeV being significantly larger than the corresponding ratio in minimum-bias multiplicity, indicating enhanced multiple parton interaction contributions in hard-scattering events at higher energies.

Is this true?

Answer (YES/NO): YES